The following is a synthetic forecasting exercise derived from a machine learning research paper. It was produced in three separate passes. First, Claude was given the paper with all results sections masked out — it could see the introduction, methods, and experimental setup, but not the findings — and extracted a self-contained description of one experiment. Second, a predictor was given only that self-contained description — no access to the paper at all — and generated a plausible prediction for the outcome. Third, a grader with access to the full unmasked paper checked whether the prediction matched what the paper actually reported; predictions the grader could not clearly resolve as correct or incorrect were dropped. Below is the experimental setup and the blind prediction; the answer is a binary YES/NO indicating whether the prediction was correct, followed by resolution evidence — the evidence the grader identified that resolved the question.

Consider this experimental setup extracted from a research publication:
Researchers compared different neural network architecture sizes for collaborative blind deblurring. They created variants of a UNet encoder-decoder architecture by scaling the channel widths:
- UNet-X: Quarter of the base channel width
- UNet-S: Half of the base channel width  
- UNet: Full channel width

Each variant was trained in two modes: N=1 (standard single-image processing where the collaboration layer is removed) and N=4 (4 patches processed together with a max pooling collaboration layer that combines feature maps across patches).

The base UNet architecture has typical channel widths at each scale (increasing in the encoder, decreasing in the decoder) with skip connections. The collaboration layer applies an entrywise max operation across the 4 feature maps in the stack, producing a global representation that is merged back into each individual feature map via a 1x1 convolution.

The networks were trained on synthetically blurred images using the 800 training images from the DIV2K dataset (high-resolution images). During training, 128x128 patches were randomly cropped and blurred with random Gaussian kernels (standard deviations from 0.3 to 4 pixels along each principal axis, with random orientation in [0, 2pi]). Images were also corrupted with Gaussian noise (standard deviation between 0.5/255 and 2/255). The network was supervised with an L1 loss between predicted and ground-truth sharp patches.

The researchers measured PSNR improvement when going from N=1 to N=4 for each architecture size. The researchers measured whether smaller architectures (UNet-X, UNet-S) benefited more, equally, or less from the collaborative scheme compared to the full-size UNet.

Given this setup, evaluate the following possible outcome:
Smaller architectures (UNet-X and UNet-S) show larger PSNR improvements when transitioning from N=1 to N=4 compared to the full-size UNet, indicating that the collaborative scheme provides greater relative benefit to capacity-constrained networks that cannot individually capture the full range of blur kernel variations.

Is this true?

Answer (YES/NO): YES